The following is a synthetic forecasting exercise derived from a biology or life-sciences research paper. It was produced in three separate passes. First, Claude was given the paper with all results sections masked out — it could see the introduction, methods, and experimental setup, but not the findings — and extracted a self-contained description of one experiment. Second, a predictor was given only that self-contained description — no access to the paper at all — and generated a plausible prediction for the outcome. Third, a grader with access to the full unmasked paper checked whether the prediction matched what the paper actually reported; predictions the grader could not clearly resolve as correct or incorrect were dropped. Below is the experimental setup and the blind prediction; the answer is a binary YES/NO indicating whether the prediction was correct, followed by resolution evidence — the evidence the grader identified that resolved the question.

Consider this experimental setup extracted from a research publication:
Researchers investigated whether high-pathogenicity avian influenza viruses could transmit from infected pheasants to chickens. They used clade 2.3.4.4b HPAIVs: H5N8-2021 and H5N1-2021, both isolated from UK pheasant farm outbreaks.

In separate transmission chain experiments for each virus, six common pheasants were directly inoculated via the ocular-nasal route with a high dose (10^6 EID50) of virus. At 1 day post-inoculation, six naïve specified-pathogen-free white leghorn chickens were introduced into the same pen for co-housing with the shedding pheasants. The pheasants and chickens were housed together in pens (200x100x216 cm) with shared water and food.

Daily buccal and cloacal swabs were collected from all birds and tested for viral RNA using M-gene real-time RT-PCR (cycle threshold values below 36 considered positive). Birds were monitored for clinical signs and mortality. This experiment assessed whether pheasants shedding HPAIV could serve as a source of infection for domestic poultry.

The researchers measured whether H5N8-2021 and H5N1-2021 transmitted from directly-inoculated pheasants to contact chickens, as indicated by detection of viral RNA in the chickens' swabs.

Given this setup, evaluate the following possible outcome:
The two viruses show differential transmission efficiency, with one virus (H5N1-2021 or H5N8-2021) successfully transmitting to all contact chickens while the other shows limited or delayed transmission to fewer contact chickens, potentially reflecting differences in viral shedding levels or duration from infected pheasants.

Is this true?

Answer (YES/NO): NO